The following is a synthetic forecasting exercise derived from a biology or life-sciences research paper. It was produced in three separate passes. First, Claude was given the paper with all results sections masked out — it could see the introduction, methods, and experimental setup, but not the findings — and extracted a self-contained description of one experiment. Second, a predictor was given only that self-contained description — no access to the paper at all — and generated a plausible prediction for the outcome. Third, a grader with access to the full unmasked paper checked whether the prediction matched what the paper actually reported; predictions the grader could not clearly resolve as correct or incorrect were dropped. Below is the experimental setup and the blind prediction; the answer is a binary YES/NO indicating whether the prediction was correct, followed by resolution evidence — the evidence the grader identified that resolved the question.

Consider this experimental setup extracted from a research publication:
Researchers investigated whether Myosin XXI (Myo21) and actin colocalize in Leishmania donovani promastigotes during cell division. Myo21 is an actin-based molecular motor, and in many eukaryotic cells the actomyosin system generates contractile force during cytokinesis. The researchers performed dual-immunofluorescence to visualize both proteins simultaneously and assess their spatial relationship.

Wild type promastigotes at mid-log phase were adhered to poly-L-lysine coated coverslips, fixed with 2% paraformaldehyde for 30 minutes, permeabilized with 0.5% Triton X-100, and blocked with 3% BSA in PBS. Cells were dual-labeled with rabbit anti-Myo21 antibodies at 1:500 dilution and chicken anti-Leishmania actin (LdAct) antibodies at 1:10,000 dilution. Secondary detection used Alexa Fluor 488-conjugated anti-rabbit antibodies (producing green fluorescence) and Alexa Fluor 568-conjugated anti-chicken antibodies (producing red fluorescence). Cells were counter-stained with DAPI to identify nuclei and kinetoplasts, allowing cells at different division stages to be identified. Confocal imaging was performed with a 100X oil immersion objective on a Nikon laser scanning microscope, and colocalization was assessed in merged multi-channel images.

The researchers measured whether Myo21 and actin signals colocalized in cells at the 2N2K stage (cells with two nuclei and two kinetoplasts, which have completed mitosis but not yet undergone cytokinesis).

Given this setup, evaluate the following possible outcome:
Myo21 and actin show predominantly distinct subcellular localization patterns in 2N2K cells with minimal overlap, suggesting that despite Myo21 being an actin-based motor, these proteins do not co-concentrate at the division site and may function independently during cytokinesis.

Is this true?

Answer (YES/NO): NO